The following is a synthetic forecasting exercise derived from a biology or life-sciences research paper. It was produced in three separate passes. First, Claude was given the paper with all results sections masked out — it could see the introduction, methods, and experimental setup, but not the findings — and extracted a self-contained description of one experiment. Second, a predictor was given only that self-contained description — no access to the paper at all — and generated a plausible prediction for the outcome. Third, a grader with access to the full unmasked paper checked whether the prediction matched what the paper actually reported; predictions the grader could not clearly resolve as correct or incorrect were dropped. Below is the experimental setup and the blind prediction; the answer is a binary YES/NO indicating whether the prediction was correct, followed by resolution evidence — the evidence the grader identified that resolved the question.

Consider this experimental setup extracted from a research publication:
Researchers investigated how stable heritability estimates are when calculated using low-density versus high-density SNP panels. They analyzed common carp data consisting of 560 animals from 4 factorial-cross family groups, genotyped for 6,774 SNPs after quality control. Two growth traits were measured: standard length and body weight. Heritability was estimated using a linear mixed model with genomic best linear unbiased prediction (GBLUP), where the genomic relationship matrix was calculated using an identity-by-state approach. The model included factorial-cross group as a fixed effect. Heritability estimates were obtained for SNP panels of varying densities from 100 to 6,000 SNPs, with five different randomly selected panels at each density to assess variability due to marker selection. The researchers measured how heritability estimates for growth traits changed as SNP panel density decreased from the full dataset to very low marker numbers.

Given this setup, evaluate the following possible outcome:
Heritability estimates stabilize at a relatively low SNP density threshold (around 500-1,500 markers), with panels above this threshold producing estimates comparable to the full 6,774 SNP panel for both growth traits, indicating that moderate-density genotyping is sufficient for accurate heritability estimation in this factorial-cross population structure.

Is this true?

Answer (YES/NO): YES